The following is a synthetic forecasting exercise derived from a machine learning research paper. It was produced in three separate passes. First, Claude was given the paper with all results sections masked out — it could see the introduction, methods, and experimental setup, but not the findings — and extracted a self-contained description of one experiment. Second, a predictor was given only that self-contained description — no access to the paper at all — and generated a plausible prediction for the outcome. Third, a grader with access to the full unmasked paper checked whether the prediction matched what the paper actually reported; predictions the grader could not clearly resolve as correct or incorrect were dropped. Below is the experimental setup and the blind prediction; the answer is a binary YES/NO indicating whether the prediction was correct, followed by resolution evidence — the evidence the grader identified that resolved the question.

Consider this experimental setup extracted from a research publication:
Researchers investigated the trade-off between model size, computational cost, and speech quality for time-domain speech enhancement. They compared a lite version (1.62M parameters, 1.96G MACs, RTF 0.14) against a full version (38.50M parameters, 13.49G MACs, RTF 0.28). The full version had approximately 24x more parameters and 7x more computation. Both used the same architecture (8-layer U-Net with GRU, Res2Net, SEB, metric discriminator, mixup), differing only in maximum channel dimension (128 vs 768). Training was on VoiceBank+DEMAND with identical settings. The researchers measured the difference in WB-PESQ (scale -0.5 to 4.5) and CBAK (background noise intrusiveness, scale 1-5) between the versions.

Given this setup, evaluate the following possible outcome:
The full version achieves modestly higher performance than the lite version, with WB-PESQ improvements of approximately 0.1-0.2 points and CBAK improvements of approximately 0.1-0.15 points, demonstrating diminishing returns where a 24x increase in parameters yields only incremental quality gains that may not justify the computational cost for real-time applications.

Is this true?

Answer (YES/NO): NO